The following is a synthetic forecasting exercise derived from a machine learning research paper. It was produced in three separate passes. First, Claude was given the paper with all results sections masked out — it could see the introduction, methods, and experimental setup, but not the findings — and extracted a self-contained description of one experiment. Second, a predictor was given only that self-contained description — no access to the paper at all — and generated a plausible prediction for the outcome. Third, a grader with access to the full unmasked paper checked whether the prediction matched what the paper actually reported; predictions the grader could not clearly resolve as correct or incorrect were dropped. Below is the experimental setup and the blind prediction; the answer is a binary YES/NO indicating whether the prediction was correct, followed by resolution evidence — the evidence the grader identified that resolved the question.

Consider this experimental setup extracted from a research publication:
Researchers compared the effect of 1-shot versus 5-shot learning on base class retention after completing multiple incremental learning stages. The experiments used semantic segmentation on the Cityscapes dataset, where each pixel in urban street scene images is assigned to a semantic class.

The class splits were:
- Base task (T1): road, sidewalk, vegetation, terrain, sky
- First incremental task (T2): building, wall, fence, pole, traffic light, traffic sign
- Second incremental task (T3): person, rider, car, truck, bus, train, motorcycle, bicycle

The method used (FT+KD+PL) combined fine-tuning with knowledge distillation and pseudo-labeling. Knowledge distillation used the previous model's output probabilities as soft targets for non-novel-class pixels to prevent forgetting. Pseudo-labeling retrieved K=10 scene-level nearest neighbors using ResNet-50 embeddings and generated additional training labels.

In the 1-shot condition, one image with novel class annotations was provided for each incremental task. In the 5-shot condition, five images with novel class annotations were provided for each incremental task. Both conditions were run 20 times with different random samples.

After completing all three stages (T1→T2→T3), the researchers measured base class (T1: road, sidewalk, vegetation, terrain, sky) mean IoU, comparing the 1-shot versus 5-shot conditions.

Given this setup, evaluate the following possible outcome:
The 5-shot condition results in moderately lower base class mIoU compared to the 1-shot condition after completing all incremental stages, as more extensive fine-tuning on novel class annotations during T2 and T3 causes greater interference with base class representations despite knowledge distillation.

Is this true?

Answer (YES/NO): NO